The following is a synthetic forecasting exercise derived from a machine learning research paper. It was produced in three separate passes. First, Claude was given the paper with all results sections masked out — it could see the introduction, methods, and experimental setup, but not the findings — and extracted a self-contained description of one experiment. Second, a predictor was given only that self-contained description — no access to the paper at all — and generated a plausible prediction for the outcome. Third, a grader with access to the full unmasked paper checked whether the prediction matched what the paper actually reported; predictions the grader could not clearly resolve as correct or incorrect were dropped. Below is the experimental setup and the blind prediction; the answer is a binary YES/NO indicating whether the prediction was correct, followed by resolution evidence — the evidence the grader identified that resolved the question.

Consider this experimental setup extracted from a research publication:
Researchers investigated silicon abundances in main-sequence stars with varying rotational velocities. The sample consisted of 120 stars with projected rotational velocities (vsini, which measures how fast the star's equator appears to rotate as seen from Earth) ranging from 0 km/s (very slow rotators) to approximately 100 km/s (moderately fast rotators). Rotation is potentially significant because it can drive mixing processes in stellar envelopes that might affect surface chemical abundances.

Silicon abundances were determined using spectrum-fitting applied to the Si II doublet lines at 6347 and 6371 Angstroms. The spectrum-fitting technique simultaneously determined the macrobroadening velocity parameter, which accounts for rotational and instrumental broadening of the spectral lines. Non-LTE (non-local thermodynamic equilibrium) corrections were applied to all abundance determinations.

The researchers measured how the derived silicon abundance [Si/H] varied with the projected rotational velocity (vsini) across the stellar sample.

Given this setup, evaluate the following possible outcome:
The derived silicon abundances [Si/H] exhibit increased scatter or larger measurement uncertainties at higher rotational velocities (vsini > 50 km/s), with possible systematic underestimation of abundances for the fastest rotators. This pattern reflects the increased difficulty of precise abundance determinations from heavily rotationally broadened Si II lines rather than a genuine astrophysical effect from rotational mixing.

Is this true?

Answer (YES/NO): NO